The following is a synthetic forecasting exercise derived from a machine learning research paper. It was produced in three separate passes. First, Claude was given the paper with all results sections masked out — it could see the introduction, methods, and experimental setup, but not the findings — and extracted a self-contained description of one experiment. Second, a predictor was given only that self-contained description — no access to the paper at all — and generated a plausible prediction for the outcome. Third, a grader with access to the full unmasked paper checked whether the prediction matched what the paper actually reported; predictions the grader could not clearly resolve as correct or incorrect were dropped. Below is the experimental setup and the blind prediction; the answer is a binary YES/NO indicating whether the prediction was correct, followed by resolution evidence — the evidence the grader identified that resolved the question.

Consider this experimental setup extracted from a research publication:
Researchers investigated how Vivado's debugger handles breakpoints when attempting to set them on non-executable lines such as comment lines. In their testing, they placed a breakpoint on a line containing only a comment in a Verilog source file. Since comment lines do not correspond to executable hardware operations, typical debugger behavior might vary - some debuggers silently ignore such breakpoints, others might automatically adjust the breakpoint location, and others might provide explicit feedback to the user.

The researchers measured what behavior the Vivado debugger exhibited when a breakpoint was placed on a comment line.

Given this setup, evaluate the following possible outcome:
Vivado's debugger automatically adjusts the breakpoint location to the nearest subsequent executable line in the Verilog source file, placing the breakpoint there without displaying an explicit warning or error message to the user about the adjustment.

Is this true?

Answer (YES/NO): NO